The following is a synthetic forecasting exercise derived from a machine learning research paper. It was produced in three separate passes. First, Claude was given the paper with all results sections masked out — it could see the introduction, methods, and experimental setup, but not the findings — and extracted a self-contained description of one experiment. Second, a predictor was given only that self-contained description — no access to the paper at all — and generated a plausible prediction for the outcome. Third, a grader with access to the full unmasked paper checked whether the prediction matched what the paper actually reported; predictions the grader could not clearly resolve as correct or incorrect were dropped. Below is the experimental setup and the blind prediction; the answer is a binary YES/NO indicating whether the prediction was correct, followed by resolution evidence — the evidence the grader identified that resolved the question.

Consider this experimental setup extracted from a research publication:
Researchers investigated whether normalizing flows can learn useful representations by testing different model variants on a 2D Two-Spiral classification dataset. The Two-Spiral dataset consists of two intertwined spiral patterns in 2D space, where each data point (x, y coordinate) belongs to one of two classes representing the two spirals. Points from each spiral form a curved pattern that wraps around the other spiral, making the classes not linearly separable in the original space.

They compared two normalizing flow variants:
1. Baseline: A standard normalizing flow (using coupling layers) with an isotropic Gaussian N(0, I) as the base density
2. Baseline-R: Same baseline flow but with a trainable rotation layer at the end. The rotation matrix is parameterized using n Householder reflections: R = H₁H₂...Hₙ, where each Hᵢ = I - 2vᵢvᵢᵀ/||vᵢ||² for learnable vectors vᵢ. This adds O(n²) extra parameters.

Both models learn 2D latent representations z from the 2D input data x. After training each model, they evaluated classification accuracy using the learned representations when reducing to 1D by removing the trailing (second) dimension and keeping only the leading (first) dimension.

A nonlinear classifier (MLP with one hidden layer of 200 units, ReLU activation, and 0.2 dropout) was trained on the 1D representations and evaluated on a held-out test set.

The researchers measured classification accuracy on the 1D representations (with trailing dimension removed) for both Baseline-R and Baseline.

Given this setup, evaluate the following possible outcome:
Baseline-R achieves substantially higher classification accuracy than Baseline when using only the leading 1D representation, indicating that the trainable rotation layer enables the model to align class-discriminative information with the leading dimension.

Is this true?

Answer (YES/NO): NO